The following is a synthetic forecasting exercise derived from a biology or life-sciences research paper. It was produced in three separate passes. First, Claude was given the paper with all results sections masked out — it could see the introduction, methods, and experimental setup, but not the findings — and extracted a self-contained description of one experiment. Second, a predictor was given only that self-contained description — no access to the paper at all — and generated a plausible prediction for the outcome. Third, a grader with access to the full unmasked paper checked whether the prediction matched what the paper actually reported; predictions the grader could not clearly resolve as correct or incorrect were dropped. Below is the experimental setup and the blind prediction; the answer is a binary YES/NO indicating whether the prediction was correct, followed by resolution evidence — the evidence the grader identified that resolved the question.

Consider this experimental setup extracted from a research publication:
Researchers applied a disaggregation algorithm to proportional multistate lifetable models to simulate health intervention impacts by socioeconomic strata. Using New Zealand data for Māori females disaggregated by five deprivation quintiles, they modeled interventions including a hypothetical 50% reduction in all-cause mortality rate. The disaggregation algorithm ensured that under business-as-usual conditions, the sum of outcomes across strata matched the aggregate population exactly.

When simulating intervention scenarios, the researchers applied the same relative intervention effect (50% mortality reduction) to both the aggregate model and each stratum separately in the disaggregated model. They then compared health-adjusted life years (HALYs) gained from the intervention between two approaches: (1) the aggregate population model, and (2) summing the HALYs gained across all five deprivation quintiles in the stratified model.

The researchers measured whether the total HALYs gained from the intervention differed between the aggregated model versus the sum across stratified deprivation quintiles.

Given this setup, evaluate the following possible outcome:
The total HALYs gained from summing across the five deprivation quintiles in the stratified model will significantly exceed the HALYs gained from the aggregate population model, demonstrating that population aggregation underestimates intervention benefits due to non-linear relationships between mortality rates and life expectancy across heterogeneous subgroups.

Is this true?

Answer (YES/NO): NO